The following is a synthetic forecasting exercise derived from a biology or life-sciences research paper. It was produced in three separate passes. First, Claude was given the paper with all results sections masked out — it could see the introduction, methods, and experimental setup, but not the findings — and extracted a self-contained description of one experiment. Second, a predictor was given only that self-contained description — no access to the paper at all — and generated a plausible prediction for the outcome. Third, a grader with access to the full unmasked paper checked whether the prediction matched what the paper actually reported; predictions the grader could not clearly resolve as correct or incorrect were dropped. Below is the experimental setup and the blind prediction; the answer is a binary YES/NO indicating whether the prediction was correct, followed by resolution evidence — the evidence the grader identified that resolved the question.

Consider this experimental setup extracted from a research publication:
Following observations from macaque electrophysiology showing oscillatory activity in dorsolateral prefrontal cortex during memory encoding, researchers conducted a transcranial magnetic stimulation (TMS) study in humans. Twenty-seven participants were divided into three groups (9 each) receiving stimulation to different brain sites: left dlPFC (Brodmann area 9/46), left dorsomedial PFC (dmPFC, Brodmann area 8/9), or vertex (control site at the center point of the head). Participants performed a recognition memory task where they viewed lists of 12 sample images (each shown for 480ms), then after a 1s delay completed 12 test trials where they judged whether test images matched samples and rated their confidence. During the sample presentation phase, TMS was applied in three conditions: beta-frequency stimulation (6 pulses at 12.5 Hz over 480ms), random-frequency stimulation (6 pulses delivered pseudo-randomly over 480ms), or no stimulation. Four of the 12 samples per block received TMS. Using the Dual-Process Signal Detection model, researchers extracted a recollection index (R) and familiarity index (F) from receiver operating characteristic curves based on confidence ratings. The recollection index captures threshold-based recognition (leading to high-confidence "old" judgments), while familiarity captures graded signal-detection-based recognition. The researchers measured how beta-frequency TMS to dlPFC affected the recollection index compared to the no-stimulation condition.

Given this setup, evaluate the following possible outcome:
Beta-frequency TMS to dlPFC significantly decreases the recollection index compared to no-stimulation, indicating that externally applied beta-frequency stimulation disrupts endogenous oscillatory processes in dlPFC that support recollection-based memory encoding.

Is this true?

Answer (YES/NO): YES